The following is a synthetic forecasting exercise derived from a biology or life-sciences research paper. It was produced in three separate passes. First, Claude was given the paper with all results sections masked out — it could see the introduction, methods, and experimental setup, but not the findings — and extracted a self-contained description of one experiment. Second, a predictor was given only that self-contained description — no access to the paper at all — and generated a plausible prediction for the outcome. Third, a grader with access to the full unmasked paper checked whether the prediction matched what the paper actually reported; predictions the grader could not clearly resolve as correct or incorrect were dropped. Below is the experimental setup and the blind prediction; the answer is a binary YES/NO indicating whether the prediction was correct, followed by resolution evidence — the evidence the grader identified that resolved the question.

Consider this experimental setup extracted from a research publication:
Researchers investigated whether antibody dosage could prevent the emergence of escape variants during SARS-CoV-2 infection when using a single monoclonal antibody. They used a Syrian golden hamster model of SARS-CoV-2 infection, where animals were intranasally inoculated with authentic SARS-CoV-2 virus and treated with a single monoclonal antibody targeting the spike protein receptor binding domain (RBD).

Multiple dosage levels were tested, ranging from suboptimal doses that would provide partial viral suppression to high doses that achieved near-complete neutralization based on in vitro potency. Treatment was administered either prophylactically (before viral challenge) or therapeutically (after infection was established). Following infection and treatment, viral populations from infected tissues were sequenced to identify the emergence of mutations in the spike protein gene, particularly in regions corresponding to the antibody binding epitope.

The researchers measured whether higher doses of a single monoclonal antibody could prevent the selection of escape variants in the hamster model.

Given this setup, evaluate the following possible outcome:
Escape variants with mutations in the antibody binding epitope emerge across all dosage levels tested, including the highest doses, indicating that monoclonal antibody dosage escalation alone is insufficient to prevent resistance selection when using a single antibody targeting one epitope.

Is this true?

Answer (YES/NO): YES